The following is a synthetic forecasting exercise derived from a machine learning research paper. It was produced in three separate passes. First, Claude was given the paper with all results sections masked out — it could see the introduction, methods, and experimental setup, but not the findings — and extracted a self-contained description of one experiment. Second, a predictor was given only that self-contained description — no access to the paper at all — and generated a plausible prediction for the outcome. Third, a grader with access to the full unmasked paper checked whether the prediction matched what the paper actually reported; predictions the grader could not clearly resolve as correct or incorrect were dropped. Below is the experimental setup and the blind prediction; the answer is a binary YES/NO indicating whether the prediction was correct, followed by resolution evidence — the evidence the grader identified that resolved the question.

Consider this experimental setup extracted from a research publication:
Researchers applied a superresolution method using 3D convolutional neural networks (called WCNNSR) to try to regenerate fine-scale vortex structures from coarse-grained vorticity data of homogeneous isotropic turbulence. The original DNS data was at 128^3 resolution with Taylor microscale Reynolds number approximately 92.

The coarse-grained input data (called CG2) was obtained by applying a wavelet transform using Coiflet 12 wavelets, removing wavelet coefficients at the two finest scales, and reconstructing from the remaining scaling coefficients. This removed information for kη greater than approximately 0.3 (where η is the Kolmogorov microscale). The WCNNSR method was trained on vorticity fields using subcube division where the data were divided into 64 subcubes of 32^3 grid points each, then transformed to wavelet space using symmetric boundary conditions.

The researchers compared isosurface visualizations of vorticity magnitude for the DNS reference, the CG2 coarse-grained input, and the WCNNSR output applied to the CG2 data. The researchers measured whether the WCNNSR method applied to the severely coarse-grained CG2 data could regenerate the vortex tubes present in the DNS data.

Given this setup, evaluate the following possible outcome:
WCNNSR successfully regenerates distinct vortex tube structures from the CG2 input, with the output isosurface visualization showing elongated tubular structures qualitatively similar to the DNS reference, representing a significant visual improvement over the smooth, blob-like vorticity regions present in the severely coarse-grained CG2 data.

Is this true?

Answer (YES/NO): NO